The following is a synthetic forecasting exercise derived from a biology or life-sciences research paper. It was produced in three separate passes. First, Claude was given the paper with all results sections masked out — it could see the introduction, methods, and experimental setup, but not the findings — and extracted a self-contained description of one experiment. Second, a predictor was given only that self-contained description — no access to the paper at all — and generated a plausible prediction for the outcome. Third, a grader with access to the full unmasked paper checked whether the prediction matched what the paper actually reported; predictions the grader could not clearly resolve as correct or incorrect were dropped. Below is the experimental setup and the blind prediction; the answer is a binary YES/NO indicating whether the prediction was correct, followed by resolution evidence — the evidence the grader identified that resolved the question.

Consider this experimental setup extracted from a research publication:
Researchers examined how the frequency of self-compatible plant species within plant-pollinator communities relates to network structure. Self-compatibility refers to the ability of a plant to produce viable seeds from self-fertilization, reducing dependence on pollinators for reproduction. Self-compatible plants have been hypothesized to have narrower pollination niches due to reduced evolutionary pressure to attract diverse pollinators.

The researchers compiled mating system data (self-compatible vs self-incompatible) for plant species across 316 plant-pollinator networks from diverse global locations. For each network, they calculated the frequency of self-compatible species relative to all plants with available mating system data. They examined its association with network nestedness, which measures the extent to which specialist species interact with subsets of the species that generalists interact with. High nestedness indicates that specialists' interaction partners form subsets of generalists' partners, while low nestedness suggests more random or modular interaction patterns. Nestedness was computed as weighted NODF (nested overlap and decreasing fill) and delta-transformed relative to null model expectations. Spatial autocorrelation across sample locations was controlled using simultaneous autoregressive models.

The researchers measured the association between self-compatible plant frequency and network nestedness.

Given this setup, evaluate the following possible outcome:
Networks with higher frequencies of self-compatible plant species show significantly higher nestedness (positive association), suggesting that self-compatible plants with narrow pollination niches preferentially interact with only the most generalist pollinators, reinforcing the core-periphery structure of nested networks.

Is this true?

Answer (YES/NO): NO